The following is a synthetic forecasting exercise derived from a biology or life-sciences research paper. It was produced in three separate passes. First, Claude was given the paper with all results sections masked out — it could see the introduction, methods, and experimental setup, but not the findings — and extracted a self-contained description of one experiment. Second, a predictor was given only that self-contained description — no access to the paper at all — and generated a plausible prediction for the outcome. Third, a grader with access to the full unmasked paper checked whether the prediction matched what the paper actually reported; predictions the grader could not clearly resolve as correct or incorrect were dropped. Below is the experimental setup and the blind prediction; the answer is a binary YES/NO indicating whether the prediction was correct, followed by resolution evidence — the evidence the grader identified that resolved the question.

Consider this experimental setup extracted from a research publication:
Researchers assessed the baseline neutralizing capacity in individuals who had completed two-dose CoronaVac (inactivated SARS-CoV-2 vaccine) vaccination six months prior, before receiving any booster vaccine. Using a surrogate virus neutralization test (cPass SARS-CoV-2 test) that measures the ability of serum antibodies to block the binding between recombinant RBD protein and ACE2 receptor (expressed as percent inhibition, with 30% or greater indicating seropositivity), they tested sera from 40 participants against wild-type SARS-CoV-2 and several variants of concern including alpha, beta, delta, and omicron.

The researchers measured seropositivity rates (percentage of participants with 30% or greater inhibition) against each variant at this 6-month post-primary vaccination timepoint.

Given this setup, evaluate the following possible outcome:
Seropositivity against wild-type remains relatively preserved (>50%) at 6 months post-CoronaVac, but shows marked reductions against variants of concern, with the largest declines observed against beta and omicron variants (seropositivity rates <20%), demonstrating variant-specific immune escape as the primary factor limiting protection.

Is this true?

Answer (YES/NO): NO